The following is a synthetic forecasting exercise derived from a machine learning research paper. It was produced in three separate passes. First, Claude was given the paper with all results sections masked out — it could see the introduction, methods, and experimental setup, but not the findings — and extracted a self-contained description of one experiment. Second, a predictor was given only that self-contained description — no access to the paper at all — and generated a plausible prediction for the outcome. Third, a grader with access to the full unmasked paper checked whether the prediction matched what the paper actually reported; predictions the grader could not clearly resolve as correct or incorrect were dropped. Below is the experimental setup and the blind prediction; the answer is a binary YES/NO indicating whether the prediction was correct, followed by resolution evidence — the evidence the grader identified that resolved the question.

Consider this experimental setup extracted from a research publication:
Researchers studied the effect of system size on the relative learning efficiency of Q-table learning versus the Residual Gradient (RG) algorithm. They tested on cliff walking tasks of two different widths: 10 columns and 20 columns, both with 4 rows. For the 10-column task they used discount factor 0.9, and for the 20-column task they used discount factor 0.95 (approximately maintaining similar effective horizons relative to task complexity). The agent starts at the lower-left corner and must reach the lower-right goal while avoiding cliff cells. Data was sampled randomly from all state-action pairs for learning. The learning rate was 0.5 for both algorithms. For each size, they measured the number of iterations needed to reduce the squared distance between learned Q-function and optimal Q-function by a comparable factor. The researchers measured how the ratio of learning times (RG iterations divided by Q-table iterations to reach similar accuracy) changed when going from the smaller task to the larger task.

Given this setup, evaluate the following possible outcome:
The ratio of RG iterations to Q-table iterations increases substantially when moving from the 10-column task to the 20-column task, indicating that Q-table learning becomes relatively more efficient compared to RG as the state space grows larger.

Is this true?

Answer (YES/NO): YES